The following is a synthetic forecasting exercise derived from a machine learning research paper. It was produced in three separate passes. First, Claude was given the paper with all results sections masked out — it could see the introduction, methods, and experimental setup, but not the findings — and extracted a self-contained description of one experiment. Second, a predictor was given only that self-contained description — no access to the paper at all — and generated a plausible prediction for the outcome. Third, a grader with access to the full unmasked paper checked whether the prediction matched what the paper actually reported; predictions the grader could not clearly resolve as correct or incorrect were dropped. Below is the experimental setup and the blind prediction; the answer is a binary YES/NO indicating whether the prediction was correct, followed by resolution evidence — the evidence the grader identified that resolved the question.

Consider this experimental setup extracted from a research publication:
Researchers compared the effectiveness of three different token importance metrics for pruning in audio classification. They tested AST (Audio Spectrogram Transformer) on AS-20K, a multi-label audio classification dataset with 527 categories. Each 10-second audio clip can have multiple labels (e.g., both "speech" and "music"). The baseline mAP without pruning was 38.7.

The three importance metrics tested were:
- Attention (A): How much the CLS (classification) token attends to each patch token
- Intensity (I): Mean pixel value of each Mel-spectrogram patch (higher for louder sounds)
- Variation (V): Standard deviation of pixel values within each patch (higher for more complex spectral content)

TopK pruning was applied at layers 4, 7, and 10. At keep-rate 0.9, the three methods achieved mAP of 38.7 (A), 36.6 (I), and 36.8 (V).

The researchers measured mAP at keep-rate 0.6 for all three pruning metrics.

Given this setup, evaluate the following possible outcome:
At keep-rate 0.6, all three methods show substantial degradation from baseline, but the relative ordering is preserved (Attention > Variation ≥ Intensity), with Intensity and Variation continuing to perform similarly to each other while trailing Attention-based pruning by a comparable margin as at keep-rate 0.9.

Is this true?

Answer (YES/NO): NO